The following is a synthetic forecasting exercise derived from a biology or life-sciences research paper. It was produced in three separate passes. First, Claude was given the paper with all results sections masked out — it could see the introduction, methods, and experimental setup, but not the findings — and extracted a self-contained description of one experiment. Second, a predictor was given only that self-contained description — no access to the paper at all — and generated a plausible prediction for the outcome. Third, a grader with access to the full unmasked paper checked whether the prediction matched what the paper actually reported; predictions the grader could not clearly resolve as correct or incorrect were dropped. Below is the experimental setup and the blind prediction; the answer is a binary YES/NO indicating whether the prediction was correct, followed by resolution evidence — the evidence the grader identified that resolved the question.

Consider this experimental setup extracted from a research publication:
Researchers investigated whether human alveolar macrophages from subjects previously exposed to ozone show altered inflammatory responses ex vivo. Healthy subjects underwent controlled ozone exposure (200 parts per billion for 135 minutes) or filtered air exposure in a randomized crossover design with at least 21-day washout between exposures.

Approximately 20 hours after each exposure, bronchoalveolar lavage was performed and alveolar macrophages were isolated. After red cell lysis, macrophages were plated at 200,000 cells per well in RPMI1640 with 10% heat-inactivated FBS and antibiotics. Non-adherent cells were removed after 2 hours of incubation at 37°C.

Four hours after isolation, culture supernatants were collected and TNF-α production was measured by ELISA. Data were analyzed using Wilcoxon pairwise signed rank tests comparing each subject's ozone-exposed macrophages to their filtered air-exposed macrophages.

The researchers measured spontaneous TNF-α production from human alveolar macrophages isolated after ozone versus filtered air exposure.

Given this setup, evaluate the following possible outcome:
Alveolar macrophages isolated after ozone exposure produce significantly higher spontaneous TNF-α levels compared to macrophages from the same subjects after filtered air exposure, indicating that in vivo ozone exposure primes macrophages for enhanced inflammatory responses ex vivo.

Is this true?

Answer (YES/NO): YES